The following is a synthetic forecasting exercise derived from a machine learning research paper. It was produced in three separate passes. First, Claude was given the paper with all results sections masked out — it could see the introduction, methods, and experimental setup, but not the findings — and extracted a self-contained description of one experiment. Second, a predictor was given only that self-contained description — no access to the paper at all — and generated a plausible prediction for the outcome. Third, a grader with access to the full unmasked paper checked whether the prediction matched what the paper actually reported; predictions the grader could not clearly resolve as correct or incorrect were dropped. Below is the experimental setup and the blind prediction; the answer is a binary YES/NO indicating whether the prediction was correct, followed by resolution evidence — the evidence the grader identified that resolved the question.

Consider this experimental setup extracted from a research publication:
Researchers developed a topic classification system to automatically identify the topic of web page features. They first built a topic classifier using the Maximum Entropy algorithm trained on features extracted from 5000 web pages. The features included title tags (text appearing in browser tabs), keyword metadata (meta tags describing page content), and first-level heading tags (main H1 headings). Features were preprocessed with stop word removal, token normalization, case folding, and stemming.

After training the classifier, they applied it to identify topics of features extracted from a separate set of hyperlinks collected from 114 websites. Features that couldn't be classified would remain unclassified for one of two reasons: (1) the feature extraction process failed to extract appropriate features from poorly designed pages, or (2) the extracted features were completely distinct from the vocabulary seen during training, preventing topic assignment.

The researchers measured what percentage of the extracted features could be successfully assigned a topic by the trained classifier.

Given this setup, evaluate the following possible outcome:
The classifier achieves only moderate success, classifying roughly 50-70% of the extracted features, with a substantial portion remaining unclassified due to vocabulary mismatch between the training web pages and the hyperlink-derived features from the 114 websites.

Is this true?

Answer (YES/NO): NO